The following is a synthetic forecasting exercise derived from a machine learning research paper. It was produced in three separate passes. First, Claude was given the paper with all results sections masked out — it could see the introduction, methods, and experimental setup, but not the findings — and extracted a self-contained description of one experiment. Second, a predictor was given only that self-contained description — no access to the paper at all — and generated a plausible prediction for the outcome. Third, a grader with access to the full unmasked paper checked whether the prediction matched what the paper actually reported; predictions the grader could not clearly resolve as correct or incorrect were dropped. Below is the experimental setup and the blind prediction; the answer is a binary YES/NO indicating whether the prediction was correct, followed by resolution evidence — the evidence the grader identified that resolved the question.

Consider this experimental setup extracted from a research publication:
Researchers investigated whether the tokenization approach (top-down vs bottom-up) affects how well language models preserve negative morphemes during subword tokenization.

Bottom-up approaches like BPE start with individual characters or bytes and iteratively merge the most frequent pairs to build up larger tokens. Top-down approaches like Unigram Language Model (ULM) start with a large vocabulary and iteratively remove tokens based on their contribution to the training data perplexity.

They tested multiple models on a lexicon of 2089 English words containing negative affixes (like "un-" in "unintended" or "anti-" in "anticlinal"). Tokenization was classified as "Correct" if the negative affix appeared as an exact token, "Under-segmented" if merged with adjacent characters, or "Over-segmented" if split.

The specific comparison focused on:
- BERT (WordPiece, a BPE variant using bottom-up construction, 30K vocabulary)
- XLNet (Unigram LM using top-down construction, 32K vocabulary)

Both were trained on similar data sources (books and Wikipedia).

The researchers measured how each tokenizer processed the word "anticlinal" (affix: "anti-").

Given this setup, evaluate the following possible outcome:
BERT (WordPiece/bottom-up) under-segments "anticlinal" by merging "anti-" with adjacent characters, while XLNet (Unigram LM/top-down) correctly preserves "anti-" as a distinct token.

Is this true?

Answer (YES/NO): NO